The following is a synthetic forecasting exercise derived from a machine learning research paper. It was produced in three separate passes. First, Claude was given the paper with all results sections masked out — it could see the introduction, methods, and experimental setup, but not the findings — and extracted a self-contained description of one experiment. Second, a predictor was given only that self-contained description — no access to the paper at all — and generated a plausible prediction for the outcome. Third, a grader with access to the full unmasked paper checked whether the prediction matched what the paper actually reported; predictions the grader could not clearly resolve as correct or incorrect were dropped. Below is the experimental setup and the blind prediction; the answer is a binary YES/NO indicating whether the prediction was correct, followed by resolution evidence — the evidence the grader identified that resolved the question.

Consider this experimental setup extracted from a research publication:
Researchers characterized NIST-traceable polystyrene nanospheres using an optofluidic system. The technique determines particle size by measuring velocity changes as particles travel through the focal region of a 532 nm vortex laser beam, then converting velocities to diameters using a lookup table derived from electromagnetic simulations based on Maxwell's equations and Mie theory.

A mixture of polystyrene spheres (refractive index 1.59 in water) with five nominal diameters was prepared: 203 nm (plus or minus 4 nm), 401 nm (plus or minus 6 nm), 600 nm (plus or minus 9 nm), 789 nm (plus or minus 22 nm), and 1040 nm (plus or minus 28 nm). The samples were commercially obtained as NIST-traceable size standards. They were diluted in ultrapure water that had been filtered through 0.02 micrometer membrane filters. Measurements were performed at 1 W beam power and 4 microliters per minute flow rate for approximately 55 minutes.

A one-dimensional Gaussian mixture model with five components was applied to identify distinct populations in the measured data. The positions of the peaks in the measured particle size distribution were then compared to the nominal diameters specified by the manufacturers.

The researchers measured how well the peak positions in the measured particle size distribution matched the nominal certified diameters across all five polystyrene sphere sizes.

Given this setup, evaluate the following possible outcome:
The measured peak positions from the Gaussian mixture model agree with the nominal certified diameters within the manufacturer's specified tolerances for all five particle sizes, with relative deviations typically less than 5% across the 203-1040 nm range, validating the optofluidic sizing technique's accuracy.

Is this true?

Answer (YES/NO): NO